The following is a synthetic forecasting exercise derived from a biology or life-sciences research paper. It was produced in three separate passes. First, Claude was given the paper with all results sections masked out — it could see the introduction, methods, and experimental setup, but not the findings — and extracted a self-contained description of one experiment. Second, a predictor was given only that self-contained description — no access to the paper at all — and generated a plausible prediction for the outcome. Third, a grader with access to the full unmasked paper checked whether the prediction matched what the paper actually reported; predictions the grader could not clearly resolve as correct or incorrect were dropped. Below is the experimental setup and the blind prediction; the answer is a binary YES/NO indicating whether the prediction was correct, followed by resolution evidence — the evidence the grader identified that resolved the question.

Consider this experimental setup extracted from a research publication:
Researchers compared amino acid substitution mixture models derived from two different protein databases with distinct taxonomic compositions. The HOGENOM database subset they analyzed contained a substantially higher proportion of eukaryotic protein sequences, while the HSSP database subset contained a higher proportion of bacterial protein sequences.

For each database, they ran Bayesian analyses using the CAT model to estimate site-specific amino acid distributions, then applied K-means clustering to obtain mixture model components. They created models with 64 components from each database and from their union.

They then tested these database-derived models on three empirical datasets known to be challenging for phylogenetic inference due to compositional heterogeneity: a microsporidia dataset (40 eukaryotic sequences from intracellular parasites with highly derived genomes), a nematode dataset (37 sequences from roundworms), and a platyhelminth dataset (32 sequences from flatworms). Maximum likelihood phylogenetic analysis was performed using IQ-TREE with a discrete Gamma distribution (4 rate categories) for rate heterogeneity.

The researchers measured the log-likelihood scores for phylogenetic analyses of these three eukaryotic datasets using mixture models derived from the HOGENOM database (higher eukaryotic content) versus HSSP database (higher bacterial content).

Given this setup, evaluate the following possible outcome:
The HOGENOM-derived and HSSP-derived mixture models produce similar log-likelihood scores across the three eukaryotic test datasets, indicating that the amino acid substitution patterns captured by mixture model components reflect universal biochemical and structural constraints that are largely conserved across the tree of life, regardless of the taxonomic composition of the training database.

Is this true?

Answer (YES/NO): NO